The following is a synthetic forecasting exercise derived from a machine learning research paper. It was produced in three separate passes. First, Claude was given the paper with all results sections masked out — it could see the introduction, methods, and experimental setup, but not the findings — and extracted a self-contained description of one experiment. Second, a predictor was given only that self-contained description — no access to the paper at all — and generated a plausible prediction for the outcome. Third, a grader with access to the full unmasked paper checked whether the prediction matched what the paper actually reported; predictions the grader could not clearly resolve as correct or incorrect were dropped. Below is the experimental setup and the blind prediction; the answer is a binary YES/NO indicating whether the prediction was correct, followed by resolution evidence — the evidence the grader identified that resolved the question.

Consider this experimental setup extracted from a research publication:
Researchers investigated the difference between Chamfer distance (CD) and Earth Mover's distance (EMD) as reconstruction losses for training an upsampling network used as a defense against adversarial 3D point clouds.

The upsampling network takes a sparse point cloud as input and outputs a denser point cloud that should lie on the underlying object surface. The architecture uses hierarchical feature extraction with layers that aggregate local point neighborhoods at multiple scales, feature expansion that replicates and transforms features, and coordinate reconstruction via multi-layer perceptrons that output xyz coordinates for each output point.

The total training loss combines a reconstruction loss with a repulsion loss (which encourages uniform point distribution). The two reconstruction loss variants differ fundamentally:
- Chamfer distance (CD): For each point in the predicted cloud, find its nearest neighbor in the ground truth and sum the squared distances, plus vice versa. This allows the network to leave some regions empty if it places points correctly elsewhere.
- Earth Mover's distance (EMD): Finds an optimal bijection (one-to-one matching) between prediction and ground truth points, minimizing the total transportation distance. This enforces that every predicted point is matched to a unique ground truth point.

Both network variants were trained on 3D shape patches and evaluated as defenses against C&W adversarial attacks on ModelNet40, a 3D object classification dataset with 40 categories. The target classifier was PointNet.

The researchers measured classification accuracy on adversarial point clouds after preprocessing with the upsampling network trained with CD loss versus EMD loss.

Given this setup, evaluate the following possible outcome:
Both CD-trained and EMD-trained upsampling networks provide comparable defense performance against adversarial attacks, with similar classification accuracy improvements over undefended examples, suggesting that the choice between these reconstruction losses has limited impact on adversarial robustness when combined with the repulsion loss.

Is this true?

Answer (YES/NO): YES